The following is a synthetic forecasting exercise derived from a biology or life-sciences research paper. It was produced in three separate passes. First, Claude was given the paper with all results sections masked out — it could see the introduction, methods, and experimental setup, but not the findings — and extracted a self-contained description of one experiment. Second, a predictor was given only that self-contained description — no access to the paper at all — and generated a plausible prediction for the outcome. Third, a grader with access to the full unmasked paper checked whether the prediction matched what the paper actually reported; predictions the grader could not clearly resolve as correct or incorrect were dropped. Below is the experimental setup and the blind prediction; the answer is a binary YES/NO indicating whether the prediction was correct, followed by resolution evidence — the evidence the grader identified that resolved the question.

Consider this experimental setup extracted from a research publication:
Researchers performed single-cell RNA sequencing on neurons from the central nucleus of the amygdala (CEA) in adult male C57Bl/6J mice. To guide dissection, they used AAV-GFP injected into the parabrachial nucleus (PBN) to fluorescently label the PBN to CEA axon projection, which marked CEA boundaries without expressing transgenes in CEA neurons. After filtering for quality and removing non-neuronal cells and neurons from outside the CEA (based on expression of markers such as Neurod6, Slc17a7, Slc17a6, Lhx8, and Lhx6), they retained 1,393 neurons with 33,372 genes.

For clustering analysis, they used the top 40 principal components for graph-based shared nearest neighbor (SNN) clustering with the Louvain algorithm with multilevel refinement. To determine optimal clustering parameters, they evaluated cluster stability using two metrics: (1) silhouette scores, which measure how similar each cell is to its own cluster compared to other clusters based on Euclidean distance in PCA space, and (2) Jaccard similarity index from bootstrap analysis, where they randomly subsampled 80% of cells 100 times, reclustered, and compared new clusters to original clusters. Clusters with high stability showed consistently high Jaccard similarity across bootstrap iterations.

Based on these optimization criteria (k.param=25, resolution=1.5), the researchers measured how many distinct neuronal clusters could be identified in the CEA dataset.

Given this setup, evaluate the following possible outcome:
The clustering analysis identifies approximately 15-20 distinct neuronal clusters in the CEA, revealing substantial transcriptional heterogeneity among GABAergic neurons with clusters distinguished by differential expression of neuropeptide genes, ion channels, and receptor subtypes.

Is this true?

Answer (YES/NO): NO